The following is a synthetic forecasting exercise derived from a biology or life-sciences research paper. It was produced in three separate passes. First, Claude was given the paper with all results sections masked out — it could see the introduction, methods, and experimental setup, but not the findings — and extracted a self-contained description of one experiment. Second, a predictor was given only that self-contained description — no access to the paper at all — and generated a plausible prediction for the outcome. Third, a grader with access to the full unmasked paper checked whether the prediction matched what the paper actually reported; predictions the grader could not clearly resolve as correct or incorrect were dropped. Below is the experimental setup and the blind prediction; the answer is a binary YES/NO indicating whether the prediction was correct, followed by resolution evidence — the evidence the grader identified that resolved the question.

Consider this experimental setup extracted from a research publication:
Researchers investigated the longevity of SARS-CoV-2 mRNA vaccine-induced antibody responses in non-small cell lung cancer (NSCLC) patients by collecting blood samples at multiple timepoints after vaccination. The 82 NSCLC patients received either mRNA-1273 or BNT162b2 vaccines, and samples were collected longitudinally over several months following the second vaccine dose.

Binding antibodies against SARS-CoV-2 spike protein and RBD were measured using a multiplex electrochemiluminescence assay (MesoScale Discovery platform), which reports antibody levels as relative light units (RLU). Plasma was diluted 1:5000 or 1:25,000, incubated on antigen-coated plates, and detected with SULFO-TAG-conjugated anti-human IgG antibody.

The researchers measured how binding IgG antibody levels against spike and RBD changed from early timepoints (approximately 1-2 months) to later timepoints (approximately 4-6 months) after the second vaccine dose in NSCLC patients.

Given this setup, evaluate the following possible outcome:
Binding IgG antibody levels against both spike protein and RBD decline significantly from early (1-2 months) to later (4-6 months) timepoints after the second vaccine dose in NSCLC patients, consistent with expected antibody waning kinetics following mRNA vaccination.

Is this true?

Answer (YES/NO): YES